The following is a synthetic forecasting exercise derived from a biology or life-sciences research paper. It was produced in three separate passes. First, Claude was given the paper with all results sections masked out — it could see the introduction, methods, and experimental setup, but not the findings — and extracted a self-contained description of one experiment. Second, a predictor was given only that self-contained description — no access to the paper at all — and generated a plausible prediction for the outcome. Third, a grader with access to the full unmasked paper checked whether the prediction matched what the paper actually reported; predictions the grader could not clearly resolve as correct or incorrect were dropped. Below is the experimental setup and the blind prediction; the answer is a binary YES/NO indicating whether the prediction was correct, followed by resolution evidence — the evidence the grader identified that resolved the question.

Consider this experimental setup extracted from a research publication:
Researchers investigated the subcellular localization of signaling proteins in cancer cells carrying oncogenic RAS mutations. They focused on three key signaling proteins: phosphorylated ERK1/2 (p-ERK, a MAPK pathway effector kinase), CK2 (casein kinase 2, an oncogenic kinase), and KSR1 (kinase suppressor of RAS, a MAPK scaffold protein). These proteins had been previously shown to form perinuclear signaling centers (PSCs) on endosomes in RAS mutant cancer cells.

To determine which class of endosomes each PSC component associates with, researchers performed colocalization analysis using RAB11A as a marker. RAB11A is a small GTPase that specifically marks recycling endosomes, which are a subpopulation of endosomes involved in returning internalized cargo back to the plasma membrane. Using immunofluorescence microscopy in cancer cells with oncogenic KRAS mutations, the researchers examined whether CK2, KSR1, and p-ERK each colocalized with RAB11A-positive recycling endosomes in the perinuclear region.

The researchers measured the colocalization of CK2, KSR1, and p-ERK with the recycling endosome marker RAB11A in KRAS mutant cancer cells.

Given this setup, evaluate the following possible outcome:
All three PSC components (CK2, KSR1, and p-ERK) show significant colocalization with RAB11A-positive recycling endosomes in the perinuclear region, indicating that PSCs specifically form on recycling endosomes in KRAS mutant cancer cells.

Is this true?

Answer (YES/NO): NO